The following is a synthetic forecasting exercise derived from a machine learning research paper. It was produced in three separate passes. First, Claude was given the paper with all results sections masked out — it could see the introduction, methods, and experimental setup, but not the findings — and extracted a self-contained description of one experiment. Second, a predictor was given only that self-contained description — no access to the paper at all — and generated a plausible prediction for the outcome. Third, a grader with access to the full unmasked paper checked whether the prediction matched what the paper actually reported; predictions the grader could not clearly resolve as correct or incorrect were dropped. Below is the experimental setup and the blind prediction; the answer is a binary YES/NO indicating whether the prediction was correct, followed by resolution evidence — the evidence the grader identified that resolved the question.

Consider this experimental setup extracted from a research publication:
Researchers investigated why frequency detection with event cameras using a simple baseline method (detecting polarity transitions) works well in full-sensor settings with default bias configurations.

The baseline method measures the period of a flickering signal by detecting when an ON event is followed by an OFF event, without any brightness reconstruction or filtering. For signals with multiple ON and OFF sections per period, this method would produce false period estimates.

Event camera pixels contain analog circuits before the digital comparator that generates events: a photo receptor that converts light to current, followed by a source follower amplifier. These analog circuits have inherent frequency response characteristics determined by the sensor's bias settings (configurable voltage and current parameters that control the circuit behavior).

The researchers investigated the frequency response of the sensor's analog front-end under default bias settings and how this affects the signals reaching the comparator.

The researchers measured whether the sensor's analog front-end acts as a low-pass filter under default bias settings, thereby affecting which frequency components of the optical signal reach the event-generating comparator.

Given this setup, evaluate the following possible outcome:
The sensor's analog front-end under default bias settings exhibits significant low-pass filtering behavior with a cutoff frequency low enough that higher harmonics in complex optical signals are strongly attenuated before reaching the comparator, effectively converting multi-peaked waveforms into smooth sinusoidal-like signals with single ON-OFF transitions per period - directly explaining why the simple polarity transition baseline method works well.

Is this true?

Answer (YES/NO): YES